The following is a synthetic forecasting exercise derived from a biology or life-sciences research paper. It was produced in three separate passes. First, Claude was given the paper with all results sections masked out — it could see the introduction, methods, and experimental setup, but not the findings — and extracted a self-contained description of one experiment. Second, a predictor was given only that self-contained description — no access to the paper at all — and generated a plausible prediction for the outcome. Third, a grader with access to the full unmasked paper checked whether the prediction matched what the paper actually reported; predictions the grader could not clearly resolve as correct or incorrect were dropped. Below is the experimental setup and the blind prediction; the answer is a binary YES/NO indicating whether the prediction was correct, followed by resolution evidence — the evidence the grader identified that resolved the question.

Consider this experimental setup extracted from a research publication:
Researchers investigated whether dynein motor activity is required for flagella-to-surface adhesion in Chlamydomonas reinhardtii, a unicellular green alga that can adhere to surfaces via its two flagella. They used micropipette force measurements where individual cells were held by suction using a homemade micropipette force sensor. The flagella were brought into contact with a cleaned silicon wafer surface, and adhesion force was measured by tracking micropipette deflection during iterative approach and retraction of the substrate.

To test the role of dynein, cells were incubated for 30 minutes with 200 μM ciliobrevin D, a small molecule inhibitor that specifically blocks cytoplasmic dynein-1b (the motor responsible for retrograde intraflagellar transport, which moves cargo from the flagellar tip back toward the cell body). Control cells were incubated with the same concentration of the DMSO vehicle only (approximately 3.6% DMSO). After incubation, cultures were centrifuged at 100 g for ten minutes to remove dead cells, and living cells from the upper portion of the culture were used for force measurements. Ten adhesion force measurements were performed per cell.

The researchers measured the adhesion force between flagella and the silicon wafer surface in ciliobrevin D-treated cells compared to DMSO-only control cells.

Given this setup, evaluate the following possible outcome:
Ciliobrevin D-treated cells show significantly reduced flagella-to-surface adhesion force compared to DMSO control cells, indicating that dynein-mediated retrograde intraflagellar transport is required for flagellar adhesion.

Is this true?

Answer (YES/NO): NO